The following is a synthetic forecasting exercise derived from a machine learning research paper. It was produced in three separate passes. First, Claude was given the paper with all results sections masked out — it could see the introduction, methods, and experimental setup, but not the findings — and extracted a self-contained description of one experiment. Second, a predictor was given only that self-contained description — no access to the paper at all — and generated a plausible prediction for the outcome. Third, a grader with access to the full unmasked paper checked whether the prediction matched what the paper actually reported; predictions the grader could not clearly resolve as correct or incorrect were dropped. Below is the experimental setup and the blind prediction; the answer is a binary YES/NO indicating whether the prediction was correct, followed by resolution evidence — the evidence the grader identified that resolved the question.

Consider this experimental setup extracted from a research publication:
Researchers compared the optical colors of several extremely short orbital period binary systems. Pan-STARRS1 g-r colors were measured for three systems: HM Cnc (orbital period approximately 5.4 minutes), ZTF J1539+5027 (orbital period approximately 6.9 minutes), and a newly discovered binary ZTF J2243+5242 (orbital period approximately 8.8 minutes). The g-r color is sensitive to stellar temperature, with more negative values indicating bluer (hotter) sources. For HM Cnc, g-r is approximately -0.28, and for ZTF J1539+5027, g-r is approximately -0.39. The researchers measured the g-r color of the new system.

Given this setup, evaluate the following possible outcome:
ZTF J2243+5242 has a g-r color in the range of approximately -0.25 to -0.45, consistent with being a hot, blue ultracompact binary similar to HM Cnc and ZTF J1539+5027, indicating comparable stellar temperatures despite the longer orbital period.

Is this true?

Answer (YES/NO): NO